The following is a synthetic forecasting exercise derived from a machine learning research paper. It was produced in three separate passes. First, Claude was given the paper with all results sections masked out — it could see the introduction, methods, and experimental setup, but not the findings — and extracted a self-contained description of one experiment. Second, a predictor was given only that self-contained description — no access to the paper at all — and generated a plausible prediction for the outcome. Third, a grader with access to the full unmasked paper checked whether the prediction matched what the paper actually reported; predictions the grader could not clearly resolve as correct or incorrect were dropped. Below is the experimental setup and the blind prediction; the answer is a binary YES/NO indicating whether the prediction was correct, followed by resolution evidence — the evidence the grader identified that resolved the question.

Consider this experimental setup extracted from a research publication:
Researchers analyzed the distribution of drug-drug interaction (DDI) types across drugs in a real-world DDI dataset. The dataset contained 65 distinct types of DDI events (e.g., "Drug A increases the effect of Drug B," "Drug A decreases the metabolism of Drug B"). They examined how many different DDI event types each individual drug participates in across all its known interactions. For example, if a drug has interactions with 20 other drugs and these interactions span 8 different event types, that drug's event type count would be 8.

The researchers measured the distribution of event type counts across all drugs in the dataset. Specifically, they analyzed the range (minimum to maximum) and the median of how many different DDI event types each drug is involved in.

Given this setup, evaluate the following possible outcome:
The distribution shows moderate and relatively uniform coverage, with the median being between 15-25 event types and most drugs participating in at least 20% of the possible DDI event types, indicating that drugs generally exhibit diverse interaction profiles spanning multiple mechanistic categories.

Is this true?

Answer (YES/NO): NO